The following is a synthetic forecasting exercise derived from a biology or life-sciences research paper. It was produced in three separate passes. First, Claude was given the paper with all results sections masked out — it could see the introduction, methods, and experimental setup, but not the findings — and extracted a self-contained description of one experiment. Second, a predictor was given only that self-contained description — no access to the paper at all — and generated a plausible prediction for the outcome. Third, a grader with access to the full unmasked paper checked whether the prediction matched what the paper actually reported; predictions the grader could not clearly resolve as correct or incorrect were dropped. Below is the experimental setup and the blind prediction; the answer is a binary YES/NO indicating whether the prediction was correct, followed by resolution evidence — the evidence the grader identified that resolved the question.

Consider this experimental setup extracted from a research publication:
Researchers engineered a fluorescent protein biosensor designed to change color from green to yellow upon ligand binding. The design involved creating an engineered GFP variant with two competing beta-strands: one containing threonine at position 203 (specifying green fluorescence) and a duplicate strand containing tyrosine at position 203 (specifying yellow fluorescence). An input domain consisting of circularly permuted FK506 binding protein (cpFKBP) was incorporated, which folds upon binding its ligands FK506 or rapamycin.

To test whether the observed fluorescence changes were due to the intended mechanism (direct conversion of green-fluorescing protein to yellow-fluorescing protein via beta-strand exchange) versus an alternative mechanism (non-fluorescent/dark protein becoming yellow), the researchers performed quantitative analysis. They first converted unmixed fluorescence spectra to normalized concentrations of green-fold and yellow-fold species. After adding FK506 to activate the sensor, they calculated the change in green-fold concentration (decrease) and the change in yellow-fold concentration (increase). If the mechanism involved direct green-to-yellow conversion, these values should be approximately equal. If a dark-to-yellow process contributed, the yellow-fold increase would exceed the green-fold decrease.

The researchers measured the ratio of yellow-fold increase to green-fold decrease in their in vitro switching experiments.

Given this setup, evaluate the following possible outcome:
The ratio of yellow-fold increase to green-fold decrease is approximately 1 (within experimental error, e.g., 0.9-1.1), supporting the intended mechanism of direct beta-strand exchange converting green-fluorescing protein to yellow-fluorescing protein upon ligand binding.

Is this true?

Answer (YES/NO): YES